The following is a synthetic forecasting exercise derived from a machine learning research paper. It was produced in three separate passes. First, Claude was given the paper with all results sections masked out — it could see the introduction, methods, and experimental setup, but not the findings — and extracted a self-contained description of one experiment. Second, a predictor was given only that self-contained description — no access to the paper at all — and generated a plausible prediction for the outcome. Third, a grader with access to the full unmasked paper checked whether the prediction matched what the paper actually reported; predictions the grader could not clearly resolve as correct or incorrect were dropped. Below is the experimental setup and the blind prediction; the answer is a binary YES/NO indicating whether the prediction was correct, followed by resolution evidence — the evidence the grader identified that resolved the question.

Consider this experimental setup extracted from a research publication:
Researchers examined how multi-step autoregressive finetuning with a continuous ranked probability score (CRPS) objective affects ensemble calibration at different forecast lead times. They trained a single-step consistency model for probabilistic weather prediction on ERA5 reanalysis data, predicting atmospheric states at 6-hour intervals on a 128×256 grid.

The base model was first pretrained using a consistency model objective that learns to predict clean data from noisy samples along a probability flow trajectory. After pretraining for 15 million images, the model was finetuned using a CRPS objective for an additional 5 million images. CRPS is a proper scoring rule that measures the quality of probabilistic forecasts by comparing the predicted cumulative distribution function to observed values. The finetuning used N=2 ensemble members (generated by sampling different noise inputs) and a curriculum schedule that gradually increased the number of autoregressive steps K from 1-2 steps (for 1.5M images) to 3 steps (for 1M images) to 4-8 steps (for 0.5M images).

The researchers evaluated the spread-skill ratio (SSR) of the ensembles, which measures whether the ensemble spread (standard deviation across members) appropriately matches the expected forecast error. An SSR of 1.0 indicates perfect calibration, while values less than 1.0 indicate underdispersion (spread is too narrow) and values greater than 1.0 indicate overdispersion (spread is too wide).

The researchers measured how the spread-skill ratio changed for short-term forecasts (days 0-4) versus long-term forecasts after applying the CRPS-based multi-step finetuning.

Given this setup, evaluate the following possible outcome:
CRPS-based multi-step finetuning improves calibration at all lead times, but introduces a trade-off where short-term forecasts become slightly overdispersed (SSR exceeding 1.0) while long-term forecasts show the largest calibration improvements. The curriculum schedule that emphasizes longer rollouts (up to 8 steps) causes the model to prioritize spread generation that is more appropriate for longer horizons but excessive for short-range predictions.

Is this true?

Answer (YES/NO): NO